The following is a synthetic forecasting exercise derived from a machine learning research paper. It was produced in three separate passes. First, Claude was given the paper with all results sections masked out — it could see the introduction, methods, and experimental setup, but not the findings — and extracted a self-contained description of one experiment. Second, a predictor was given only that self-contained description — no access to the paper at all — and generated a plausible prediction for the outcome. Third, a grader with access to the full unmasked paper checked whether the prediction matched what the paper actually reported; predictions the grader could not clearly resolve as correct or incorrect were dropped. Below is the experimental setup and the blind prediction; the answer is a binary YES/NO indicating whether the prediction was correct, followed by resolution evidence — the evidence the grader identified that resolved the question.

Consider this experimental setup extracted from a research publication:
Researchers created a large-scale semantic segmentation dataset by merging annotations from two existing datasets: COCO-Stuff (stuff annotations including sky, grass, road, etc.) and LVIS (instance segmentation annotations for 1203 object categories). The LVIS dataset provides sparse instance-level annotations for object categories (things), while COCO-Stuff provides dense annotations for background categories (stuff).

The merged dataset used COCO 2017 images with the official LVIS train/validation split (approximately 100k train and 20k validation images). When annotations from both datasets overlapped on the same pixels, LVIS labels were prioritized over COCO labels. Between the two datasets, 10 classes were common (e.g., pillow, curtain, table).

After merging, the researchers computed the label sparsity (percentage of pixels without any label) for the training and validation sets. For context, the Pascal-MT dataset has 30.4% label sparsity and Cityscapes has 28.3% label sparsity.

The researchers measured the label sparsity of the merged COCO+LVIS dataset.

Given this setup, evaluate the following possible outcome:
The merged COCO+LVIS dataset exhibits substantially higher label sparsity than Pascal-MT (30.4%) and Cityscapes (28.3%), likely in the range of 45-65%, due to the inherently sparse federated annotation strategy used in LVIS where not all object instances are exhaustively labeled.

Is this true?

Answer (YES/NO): NO